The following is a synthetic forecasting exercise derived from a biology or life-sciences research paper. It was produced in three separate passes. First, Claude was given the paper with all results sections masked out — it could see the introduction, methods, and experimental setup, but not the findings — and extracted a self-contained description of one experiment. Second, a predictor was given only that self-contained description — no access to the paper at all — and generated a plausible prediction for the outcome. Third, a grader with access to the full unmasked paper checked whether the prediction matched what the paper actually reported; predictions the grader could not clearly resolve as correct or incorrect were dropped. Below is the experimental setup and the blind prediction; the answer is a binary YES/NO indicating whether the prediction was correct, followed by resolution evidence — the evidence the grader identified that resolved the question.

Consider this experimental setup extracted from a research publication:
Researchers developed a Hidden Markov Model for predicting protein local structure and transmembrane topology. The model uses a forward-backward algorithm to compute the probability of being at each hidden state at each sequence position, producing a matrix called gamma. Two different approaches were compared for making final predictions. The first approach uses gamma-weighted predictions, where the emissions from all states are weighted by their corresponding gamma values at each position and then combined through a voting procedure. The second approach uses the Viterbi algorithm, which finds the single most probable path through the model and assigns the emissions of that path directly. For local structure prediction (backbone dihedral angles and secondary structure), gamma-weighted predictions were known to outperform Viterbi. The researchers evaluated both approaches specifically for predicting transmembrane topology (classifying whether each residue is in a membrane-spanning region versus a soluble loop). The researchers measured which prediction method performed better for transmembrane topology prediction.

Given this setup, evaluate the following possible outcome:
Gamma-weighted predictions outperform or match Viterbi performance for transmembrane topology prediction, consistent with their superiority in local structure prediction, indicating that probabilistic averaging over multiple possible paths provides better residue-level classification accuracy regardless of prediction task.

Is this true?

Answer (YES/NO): NO